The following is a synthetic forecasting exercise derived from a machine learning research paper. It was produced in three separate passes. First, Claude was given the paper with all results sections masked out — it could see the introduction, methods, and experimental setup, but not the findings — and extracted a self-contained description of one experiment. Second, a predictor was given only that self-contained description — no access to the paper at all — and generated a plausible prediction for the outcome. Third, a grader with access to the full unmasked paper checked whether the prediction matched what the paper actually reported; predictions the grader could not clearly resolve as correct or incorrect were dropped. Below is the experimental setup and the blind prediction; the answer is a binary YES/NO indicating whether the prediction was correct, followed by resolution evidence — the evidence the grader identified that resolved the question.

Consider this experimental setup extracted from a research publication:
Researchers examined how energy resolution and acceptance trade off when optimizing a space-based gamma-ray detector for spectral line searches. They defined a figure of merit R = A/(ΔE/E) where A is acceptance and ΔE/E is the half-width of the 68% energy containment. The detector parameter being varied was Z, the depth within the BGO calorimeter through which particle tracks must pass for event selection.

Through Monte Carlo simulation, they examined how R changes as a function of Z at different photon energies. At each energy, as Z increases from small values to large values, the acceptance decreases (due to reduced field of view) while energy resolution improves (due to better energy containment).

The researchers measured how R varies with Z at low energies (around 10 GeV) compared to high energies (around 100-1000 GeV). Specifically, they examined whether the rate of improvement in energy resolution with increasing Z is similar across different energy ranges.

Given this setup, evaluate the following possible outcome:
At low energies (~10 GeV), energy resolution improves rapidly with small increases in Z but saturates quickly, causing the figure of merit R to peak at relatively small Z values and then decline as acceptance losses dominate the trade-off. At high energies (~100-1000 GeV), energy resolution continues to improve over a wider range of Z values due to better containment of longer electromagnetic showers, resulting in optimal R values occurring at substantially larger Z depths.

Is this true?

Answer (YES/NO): YES